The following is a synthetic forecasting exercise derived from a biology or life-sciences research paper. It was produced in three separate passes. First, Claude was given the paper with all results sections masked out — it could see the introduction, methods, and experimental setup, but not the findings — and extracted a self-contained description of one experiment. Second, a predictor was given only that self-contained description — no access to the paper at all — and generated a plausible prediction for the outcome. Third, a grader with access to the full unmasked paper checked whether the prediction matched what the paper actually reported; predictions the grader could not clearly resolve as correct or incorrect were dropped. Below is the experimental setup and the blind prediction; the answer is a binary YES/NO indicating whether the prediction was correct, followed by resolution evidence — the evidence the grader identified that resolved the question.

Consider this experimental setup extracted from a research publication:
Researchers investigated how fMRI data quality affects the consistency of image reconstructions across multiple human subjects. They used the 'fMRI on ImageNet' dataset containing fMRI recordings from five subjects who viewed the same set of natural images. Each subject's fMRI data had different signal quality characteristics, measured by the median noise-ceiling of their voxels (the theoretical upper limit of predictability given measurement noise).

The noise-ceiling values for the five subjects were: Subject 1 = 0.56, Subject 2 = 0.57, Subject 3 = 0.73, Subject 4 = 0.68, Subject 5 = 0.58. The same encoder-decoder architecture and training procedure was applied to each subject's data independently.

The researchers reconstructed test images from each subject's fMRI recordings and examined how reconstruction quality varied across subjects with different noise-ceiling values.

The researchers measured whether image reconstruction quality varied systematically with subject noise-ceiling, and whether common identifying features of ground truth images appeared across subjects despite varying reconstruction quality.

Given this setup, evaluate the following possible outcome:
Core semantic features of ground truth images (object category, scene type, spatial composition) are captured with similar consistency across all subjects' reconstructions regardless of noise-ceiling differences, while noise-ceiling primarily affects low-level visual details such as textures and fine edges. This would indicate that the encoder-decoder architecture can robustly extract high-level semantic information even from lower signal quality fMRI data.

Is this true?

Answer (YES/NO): NO